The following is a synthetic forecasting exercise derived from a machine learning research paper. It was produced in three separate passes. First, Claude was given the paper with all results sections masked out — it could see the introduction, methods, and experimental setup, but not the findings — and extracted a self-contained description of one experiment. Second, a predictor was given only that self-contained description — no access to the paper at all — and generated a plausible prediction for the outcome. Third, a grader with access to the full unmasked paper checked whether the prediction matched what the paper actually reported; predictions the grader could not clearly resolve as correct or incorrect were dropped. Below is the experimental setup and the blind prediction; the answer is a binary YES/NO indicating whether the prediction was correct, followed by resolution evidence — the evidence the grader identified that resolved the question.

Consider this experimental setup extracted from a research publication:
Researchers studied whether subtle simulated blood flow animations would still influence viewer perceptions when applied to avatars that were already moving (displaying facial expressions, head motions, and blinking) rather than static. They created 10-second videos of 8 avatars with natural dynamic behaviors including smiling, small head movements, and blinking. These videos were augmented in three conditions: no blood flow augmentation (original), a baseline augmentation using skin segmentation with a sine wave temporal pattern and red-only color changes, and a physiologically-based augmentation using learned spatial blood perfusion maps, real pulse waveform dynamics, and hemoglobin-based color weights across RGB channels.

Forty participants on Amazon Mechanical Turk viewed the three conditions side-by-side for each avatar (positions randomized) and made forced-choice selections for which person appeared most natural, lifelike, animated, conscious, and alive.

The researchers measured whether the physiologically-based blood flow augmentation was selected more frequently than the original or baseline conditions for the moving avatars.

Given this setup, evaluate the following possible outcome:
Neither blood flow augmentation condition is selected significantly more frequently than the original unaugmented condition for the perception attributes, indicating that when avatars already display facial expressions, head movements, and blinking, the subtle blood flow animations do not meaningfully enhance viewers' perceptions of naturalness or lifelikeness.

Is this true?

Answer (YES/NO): YES